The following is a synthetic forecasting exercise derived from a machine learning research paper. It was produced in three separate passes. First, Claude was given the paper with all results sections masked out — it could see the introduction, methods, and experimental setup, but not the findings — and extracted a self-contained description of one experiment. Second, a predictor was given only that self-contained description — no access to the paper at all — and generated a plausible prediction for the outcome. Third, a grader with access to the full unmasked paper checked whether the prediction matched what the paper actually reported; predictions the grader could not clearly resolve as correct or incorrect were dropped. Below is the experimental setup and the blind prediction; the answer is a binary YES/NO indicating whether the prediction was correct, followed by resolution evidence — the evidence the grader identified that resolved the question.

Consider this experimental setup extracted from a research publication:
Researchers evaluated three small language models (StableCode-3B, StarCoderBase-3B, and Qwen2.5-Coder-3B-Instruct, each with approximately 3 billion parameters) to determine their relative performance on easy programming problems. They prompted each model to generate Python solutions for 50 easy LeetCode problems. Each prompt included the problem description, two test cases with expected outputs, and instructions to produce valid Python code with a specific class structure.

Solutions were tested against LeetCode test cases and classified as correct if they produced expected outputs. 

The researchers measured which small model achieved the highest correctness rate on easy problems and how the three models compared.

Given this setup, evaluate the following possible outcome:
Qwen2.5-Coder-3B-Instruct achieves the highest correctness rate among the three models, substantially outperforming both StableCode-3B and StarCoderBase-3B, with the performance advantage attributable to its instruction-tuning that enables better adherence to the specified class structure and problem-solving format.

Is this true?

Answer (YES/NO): NO